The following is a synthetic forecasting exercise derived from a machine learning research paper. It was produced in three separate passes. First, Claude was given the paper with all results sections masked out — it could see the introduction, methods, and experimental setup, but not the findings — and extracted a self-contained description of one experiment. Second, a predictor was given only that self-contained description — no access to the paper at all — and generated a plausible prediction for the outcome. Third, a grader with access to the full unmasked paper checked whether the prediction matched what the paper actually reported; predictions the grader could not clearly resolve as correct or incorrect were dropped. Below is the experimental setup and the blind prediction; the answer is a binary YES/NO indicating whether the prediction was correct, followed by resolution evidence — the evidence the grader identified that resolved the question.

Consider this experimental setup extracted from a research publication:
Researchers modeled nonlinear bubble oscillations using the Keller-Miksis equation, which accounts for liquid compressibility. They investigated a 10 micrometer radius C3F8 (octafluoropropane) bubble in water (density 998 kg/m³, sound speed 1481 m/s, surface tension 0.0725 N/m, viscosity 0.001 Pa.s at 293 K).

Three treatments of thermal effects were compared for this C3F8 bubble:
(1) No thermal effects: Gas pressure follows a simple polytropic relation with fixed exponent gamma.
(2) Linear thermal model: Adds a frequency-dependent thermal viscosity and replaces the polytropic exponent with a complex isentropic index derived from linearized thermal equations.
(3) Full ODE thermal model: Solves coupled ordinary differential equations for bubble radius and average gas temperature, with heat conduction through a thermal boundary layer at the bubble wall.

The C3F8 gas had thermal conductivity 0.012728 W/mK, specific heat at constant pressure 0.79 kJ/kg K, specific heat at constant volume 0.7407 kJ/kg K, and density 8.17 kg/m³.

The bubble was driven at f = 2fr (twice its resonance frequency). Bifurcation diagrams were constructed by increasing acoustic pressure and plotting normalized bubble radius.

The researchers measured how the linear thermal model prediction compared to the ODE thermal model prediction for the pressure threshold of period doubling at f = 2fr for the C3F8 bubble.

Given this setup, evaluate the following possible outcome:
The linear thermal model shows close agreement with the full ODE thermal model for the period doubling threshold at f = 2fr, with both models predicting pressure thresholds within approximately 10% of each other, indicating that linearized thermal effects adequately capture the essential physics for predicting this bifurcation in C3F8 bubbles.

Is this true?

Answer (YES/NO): YES